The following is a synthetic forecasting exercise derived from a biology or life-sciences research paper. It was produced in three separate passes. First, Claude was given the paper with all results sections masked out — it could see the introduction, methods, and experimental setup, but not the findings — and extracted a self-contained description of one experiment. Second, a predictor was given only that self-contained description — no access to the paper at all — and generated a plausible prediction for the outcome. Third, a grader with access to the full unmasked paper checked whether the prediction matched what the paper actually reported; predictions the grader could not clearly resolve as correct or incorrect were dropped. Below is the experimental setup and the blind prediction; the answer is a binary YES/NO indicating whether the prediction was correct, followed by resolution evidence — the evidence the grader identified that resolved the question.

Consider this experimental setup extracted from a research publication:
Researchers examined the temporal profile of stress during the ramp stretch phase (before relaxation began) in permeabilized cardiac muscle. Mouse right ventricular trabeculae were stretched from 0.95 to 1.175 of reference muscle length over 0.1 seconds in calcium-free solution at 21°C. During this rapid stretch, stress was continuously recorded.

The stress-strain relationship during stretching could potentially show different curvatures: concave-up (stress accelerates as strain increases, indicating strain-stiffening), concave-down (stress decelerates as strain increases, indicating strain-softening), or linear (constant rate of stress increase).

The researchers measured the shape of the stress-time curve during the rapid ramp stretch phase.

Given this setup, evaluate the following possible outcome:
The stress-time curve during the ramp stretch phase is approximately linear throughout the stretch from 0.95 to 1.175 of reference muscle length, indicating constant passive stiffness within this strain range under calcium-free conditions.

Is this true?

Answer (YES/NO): NO